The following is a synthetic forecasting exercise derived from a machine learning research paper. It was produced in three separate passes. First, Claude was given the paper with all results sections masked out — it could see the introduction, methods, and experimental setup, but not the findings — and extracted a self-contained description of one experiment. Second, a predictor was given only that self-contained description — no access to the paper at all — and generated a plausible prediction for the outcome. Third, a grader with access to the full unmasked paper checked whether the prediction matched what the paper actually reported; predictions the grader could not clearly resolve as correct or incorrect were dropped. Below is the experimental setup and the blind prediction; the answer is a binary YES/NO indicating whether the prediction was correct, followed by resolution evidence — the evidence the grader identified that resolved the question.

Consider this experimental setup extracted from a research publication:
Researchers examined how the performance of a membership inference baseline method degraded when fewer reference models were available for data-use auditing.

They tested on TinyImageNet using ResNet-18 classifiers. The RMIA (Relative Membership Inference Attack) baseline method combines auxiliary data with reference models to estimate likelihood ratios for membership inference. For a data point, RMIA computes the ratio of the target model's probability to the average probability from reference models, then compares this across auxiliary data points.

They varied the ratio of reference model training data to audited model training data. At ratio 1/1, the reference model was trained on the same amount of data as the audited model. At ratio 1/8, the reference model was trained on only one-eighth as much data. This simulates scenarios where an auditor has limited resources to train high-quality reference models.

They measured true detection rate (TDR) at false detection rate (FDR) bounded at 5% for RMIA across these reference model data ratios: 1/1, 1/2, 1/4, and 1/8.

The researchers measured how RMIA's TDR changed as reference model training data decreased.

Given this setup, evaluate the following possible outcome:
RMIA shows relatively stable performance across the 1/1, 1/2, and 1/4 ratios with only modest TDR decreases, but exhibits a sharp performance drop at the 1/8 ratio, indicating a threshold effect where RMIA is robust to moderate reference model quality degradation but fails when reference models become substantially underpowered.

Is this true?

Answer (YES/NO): NO